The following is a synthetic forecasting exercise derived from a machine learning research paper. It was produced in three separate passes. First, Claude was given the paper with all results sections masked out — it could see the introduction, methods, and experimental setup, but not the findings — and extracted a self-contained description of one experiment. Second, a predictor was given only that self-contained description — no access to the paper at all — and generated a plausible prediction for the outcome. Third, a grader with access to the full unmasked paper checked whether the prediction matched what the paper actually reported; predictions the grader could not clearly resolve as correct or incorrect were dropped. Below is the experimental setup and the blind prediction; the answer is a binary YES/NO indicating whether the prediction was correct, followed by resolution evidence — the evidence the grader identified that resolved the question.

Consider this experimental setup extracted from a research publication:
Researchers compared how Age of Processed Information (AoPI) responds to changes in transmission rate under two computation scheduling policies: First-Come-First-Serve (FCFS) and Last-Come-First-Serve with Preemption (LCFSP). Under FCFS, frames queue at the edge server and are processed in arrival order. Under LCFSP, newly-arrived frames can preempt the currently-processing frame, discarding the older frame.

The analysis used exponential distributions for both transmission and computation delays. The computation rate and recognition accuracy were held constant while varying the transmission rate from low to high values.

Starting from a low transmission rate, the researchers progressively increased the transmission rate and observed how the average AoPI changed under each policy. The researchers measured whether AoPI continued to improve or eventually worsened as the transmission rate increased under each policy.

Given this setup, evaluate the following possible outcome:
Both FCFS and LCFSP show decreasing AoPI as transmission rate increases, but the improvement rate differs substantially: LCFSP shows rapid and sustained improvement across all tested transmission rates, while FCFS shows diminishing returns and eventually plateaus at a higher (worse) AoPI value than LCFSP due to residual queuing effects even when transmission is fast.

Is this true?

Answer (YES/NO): NO